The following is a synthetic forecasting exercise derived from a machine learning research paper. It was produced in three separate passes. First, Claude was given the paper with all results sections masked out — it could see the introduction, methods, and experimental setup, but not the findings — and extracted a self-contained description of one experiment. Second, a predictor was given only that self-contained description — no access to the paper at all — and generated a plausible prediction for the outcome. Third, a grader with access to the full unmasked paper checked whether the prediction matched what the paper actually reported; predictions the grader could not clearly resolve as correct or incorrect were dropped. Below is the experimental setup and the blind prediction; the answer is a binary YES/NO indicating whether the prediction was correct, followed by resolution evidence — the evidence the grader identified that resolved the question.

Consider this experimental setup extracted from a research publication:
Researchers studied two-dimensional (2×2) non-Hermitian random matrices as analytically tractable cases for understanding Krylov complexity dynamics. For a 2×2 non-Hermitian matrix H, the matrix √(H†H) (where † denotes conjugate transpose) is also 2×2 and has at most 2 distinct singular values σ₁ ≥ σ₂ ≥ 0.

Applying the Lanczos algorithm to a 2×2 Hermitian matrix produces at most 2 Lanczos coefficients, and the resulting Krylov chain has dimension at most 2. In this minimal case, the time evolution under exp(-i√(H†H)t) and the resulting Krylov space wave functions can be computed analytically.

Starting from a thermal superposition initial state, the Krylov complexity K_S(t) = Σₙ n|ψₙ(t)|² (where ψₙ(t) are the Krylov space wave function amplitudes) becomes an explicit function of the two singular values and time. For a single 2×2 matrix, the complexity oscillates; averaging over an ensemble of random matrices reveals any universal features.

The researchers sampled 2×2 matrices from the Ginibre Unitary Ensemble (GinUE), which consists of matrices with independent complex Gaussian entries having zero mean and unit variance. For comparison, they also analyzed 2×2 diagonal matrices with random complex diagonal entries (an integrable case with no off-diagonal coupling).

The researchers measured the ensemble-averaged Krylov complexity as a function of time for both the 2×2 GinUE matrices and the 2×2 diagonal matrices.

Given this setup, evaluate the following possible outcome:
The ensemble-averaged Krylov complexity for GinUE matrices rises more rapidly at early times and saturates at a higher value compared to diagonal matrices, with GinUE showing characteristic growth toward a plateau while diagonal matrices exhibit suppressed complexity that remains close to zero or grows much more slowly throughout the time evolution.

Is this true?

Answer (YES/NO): NO